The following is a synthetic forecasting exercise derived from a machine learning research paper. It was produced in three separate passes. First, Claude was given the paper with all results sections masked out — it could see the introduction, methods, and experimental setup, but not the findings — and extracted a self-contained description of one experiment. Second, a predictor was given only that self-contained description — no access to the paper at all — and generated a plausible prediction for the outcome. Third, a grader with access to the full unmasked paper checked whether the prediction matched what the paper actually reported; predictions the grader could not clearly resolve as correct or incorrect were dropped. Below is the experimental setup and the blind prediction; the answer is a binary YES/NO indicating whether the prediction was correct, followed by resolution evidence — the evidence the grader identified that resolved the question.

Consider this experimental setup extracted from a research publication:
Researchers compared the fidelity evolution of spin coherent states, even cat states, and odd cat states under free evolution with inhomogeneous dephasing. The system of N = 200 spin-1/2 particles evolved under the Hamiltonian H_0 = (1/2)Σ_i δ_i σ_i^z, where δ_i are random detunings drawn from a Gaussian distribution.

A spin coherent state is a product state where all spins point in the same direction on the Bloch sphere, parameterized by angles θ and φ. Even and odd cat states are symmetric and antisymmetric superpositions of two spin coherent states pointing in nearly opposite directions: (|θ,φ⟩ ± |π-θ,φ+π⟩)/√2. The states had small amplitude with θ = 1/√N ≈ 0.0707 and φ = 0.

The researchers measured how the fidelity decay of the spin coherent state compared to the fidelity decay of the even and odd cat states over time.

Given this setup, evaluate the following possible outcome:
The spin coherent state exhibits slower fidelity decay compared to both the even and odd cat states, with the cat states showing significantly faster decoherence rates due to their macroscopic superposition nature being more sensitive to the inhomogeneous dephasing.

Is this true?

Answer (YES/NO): NO